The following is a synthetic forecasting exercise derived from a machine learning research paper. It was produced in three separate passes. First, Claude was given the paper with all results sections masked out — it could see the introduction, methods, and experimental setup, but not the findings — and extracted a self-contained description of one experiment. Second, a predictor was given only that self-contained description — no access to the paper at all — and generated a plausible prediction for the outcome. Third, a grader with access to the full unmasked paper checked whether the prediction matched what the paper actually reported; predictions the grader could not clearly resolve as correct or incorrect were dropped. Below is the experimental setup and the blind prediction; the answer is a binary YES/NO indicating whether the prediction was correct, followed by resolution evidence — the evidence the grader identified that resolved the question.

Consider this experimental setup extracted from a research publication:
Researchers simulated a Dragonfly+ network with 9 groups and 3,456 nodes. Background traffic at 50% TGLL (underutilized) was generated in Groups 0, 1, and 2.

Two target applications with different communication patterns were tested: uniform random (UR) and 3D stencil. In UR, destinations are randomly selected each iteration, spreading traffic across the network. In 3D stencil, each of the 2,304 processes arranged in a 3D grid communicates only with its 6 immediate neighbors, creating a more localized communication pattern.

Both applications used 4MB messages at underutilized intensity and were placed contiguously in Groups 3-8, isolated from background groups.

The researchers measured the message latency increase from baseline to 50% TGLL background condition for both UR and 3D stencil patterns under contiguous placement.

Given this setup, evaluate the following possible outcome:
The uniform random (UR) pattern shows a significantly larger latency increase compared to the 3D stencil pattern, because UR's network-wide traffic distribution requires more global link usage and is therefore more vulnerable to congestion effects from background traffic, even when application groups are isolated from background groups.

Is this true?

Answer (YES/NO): NO